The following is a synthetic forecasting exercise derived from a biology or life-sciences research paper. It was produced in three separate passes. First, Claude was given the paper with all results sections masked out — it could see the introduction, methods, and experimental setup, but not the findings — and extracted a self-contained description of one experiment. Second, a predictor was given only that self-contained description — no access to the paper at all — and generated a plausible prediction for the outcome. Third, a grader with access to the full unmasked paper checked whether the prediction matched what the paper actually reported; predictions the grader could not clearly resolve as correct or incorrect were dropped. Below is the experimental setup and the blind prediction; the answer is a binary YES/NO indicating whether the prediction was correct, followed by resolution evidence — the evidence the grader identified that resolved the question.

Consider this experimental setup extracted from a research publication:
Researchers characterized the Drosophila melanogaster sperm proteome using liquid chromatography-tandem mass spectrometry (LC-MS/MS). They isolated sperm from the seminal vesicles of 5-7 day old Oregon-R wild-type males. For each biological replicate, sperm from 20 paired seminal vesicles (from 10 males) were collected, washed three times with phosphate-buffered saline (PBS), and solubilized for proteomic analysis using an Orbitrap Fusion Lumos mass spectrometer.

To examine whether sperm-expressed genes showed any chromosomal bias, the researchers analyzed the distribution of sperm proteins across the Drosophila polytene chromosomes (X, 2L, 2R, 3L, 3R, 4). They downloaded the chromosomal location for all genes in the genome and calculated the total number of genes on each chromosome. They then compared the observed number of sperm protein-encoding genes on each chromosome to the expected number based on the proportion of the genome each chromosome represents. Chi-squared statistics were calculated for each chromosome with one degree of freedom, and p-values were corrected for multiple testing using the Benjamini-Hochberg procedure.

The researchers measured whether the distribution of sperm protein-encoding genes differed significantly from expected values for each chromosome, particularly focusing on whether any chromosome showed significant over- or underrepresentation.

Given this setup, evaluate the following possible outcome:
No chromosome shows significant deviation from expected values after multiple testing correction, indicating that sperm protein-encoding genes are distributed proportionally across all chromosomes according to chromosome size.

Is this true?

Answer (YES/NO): NO